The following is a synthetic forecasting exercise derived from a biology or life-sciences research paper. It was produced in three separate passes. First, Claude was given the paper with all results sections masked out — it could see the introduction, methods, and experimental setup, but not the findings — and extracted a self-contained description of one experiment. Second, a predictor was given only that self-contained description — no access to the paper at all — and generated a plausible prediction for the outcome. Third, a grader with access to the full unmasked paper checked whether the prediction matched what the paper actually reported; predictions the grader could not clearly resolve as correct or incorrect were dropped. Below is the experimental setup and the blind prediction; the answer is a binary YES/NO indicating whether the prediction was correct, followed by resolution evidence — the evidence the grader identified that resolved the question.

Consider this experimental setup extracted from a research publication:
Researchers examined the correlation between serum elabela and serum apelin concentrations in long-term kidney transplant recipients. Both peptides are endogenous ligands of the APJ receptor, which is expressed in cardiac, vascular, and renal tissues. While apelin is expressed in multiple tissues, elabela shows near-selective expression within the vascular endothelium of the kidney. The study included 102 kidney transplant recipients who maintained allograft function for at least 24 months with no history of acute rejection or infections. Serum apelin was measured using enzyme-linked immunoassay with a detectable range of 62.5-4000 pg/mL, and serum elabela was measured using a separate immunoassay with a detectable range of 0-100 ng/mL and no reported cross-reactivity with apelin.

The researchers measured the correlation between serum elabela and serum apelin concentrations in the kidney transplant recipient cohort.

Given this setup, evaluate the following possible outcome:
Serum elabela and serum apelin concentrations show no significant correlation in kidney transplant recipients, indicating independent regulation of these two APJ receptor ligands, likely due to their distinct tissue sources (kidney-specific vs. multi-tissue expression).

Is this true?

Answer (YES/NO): YES